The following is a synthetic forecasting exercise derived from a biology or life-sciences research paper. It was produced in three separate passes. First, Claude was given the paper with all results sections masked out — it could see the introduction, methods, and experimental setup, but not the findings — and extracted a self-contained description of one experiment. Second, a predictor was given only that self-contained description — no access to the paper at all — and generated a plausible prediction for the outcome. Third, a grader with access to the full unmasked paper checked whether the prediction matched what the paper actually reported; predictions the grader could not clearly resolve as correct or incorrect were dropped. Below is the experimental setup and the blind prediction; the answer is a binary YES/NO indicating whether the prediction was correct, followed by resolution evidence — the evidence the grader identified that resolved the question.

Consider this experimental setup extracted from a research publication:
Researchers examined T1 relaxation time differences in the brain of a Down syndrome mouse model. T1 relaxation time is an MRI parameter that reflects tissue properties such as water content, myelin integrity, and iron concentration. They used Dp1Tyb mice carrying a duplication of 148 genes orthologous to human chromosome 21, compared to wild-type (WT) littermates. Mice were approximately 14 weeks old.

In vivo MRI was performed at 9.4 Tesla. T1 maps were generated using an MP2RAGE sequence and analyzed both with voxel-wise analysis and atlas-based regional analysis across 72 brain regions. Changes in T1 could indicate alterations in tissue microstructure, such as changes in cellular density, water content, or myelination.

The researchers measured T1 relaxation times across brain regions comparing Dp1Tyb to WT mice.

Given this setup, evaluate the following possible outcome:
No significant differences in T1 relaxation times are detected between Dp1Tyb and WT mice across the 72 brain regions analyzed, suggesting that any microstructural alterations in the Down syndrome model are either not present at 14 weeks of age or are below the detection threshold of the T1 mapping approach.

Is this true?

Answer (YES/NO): YES